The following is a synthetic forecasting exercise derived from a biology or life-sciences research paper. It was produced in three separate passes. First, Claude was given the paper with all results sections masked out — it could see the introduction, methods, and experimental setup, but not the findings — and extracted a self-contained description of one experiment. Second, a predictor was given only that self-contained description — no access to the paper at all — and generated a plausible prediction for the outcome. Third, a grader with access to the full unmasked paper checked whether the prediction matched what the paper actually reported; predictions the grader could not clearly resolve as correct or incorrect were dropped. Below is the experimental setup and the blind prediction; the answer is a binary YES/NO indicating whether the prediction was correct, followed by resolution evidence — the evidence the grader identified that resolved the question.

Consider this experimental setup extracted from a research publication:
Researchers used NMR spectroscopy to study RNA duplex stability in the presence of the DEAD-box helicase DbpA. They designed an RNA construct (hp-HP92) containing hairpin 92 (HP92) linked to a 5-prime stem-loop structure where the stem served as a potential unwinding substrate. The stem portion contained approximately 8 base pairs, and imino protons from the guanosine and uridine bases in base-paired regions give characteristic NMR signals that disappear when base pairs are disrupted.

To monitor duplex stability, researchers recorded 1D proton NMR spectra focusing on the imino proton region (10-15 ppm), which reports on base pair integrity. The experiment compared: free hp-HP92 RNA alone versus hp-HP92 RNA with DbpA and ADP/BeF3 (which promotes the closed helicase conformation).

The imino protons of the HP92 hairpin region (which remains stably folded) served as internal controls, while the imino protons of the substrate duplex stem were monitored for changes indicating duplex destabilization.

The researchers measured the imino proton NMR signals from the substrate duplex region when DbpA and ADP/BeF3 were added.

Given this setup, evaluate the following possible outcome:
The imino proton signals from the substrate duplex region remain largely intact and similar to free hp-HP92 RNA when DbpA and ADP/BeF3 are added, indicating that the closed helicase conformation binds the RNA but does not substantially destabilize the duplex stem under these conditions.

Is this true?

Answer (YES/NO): NO